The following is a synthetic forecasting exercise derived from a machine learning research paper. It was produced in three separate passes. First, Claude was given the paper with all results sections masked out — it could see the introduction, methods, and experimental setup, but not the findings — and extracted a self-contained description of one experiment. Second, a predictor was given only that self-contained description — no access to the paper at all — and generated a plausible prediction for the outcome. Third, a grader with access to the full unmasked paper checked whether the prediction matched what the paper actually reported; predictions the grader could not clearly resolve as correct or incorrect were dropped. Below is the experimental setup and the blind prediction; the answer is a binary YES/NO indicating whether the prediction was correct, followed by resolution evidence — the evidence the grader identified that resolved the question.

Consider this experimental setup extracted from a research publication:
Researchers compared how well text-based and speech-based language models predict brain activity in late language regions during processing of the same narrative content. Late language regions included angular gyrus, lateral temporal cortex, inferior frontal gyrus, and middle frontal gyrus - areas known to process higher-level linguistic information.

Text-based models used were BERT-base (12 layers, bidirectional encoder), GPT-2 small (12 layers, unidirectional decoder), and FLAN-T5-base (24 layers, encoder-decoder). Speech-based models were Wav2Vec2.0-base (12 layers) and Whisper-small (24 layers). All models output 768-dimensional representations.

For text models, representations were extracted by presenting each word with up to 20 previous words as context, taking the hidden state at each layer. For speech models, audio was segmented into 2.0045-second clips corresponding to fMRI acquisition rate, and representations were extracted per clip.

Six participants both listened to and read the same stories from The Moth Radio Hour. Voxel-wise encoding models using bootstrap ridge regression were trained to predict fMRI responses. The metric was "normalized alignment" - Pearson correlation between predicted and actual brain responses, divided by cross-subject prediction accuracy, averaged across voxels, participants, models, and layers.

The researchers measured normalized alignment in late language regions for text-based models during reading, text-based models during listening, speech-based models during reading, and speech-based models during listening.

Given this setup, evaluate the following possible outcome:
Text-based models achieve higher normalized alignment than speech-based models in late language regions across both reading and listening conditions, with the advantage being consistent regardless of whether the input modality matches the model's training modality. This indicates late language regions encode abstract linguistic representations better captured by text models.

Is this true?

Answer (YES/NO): YES